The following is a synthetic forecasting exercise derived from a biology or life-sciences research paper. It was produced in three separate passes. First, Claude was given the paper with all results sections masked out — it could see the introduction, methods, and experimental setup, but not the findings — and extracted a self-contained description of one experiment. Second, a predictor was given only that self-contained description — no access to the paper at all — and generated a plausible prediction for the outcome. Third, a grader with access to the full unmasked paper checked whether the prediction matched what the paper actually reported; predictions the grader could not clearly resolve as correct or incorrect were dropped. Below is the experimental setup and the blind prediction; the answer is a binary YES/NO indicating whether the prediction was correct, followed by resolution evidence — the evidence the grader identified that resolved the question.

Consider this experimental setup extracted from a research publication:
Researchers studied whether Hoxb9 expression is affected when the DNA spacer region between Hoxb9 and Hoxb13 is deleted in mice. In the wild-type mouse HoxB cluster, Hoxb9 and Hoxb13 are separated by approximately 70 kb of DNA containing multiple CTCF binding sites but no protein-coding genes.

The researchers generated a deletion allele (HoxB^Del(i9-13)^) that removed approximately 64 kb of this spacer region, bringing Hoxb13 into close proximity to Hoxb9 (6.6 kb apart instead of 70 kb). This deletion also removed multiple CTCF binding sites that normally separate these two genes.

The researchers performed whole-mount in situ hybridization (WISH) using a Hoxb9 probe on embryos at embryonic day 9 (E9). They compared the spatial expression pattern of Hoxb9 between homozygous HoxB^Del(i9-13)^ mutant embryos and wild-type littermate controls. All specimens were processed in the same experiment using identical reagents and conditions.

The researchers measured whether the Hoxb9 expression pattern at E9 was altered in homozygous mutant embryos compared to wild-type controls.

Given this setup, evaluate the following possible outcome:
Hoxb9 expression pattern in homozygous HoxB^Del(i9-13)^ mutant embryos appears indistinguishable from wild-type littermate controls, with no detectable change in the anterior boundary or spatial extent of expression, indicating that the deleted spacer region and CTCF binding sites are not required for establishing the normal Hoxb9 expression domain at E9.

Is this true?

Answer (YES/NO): YES